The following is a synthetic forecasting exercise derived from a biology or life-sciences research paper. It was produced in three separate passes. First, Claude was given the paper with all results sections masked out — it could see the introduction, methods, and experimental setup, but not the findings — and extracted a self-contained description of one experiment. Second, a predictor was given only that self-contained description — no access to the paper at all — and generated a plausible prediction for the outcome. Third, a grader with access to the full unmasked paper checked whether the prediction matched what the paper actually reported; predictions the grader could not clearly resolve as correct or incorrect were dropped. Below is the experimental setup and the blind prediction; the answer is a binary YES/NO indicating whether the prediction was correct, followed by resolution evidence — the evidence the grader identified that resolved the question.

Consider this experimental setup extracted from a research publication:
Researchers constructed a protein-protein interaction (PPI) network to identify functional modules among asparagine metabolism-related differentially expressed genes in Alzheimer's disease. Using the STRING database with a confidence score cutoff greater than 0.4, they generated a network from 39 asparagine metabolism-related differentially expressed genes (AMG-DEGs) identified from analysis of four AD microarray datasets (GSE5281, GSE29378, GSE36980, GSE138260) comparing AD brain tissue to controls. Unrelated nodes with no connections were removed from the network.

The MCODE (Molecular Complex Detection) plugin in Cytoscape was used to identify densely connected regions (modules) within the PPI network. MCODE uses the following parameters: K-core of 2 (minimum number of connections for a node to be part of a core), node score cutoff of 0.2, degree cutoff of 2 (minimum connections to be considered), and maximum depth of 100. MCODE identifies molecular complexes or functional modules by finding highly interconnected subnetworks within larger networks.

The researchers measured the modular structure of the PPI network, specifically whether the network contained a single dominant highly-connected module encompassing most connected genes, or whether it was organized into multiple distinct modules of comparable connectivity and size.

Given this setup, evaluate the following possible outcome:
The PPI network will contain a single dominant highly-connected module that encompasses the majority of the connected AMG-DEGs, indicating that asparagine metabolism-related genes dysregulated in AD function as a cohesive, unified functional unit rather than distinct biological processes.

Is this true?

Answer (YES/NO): NO